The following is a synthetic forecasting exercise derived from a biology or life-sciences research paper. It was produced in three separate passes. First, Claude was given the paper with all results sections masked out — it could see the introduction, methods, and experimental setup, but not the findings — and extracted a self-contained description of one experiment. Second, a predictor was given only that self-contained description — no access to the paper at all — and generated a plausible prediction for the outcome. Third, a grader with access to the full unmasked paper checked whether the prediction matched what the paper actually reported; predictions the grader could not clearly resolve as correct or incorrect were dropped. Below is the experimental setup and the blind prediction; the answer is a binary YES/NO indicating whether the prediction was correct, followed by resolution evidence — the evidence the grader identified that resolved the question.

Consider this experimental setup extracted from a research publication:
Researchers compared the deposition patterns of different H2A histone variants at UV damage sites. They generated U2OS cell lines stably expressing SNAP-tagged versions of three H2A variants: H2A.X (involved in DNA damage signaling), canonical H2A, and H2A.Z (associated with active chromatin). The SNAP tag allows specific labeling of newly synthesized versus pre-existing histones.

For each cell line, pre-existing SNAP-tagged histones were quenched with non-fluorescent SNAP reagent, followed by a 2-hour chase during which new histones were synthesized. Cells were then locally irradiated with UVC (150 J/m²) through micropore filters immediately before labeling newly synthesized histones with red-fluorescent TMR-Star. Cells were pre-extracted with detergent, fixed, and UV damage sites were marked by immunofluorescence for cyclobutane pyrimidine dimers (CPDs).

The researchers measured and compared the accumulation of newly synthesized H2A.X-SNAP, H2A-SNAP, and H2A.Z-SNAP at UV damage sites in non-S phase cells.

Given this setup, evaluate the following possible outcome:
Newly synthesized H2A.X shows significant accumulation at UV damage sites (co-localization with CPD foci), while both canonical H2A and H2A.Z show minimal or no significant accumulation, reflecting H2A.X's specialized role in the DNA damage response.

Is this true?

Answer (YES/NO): NO